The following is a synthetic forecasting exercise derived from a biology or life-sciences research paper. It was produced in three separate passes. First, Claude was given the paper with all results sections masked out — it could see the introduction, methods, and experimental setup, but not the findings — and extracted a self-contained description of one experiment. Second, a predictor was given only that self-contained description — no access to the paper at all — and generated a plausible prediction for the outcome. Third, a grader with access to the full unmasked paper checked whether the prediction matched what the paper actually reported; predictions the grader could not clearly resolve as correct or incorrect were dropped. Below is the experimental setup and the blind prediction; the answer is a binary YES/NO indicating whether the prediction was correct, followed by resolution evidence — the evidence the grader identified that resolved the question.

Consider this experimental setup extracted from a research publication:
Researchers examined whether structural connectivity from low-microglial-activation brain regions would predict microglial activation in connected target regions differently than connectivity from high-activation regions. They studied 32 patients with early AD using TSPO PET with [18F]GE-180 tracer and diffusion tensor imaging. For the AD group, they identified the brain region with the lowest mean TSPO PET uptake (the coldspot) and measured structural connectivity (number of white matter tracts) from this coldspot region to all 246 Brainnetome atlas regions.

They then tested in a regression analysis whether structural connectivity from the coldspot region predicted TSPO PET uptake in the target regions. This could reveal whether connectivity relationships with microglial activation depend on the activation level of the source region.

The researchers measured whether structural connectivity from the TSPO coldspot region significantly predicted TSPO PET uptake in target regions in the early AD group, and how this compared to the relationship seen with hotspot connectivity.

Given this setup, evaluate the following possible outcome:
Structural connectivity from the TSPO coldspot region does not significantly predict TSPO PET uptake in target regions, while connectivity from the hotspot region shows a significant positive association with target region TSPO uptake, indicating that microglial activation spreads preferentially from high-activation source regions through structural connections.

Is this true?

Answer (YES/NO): NO